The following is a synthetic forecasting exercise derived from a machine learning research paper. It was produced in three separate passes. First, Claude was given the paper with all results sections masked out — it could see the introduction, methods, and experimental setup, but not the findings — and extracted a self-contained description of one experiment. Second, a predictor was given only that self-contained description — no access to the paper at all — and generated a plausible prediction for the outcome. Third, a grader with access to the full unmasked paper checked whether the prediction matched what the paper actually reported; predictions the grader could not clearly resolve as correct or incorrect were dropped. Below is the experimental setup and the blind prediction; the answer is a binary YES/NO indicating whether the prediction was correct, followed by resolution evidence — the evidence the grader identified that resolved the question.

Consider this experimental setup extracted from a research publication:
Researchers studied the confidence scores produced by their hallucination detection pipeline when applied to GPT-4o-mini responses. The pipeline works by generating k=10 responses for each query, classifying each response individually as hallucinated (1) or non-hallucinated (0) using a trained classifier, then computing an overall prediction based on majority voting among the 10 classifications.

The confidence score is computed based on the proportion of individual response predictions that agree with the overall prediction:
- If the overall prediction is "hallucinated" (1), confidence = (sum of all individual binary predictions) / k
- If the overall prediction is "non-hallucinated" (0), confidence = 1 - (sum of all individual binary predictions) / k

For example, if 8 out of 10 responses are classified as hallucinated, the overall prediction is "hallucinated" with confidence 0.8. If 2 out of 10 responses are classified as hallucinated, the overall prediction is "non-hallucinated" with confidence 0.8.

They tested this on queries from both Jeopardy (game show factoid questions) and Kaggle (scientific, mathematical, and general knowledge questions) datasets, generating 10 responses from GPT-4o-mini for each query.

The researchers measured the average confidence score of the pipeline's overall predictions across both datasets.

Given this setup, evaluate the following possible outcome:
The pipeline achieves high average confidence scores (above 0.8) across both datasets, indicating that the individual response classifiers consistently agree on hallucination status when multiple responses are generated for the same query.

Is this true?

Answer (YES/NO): YES